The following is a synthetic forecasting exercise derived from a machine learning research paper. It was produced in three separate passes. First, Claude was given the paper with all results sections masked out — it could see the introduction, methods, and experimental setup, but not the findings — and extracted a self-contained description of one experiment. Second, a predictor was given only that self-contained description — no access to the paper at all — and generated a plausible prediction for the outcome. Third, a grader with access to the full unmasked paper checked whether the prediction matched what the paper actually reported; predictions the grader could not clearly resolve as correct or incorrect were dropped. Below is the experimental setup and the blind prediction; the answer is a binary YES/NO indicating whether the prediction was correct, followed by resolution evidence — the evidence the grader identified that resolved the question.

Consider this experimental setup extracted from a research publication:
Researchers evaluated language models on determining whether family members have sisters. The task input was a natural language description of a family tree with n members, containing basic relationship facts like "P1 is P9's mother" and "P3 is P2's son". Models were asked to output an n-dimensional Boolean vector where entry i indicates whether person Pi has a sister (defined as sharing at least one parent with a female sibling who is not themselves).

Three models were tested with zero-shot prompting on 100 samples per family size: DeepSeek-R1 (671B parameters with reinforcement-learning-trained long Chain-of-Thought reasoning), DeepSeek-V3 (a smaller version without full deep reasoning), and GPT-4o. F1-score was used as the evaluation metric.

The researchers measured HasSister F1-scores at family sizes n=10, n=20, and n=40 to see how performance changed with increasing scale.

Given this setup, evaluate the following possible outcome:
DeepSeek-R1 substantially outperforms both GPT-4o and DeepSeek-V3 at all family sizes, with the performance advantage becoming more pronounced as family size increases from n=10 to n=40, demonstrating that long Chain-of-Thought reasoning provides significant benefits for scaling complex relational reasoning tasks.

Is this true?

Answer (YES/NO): NO